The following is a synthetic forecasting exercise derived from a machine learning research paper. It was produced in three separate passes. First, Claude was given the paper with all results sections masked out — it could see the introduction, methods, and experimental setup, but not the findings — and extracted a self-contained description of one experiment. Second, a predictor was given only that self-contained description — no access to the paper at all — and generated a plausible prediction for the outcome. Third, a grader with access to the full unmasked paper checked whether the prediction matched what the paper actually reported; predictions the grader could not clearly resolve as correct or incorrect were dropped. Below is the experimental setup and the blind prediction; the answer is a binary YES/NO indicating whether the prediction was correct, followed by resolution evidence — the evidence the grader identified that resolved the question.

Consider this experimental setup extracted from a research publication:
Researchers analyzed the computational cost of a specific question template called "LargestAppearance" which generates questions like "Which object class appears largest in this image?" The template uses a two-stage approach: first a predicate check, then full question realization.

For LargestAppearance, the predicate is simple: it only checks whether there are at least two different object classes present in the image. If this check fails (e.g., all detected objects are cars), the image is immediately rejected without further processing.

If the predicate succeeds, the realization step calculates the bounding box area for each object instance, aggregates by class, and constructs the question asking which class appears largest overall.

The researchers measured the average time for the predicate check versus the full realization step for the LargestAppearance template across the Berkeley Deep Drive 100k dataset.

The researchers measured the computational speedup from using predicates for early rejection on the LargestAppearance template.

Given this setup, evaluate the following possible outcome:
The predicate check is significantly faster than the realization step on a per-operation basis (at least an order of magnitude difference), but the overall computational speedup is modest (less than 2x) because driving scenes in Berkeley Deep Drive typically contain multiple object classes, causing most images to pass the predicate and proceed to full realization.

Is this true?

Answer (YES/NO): NO